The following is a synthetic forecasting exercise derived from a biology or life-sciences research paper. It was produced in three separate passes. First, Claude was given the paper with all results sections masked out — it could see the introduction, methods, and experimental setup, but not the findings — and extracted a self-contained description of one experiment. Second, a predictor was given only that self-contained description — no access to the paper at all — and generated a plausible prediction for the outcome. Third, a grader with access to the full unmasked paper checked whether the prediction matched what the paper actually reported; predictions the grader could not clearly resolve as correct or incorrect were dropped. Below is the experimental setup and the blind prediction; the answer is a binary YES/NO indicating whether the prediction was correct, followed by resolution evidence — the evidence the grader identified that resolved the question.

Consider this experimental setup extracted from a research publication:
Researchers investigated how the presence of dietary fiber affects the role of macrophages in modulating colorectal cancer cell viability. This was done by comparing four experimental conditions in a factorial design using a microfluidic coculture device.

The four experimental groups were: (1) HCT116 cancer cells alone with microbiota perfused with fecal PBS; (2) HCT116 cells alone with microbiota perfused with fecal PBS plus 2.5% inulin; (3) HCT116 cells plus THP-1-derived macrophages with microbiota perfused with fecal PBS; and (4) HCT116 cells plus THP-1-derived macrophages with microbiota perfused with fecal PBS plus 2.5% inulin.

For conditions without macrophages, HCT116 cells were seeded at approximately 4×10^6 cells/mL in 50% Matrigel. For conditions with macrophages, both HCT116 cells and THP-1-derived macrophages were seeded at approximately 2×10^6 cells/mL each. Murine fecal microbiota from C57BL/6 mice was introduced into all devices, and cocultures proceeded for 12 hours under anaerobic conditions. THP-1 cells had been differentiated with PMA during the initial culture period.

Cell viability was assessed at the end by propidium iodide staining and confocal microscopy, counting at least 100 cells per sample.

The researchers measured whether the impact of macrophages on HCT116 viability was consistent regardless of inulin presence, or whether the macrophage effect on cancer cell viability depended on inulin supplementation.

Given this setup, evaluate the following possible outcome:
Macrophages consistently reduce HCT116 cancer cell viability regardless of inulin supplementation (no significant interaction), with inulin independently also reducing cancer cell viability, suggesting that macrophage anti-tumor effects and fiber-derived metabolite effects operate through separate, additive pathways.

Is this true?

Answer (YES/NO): NO